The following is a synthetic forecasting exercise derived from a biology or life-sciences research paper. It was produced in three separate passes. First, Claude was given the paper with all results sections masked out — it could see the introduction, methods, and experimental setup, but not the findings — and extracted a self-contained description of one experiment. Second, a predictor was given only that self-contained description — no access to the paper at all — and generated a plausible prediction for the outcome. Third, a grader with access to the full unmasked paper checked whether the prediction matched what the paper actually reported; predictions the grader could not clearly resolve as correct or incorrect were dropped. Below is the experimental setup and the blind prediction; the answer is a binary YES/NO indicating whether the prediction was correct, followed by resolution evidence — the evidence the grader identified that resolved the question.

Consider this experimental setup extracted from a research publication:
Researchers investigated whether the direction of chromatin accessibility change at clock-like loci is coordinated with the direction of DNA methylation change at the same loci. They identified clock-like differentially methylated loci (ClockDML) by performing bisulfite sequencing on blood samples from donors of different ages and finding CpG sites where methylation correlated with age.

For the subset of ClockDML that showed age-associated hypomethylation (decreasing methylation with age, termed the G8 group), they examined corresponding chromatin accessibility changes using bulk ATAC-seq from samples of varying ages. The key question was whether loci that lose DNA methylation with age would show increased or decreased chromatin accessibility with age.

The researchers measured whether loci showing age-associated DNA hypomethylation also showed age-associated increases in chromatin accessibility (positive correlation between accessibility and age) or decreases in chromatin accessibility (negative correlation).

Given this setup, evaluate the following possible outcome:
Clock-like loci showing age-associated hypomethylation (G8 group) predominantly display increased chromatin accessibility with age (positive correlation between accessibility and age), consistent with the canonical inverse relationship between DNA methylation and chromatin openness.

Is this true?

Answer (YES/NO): YES